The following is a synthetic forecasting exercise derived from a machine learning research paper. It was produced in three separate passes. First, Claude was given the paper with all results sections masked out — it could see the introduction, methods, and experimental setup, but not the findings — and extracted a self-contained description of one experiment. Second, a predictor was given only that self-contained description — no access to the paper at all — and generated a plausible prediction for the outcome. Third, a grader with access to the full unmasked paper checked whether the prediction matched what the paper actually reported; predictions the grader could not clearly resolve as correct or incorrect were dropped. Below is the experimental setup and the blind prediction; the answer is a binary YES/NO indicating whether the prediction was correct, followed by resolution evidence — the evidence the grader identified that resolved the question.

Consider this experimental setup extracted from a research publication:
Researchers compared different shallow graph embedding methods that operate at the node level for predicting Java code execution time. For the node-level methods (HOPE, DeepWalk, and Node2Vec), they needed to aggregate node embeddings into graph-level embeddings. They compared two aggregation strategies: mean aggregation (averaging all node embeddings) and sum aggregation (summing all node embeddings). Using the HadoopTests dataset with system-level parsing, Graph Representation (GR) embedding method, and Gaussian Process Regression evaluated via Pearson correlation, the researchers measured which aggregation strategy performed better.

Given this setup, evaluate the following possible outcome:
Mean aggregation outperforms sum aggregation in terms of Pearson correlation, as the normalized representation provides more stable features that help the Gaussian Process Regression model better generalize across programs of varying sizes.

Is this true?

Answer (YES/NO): YES